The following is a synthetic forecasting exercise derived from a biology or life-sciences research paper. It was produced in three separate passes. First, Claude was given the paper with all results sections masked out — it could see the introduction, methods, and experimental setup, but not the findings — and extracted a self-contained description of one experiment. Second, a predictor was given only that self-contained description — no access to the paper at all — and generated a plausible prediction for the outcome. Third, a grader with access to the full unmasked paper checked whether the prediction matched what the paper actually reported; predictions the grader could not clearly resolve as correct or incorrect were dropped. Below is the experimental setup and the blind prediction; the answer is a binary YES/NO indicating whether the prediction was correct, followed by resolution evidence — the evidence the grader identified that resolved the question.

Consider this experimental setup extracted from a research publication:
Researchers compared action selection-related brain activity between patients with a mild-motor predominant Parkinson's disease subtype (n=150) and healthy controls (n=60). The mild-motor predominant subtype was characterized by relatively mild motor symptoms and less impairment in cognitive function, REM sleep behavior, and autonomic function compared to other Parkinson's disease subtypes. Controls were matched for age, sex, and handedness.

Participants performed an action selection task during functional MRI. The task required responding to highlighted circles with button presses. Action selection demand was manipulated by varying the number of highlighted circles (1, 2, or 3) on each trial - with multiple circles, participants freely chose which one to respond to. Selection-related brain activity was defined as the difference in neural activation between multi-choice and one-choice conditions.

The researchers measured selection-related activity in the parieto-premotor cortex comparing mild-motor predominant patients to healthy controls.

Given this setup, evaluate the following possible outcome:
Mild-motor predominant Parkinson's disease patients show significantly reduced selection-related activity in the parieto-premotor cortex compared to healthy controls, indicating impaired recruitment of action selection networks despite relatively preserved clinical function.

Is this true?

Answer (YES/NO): NO